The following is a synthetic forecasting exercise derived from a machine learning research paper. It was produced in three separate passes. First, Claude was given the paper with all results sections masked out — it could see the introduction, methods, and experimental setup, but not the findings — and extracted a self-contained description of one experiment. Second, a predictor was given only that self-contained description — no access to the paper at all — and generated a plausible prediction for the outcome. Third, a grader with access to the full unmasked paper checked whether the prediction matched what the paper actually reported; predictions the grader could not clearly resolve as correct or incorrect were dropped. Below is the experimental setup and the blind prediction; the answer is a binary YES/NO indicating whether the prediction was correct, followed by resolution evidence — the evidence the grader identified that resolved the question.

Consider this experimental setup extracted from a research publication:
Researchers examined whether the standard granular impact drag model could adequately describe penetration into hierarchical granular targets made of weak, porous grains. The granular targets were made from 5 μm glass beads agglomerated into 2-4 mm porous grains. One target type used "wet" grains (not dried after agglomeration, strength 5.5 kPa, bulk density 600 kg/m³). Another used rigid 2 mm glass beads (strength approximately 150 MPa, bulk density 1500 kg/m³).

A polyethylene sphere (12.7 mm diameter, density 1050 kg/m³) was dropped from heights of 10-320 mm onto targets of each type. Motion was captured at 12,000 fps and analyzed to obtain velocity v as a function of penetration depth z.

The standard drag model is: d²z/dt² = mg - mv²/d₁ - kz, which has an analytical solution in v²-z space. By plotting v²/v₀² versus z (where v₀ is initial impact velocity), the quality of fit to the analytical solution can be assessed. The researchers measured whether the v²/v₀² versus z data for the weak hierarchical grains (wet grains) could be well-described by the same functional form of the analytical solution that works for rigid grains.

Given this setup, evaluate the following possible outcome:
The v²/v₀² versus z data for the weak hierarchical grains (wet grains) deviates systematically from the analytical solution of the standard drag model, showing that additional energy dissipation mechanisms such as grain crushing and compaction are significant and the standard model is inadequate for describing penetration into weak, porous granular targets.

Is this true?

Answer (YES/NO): NO